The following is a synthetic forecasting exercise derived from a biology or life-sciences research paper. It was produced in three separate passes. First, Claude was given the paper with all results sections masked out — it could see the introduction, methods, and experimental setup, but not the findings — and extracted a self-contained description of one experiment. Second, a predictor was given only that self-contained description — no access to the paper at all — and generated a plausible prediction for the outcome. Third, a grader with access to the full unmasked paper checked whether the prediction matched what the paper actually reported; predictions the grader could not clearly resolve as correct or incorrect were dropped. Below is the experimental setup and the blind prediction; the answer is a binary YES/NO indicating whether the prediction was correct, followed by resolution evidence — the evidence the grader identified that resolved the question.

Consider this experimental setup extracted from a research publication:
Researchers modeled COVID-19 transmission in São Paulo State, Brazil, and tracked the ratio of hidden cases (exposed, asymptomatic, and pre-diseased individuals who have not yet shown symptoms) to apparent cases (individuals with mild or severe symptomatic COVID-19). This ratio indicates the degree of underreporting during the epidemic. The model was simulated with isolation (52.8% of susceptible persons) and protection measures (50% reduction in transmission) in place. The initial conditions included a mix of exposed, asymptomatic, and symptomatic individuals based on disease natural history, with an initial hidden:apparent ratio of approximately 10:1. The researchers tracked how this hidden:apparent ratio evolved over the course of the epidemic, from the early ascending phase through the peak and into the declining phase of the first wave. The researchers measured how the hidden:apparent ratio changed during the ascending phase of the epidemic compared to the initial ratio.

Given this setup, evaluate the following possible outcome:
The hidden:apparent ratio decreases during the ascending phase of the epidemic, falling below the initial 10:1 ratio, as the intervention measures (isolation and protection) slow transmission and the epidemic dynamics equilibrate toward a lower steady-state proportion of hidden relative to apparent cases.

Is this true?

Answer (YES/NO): NO